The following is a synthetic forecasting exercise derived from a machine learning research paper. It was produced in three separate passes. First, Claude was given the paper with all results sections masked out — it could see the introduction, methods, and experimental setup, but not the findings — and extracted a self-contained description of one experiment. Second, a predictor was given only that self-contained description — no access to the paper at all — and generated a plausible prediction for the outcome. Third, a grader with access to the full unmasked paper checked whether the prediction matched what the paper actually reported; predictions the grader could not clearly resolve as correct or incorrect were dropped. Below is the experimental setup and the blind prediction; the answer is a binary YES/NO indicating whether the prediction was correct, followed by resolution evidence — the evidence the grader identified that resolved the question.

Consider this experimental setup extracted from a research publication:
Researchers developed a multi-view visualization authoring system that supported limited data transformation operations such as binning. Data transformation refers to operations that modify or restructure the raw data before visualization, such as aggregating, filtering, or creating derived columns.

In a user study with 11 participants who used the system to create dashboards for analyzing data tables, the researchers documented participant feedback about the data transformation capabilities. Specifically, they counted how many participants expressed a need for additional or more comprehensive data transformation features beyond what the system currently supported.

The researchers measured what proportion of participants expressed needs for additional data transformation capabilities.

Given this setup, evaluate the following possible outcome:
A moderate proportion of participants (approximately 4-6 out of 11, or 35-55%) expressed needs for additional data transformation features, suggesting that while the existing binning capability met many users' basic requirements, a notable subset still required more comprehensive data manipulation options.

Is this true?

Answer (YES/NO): NO